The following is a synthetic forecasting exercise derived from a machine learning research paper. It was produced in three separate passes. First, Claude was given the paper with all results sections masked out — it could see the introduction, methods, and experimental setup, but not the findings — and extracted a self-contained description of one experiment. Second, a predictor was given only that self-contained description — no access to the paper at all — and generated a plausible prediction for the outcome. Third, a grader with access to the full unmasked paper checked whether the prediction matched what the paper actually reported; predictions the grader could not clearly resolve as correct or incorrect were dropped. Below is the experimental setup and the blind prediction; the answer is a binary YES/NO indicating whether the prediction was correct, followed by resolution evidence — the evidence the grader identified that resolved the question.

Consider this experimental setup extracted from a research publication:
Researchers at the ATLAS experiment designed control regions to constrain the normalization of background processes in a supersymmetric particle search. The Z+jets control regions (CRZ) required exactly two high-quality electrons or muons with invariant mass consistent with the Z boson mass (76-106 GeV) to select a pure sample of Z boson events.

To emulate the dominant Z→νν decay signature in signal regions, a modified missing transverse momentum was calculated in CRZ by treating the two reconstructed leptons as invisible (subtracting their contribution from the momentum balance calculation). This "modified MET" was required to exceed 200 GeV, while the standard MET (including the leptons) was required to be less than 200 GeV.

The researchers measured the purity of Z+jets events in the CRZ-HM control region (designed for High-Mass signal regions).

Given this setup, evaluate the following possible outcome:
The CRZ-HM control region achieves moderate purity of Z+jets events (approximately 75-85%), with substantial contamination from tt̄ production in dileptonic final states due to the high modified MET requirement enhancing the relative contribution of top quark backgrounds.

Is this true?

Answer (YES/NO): NO